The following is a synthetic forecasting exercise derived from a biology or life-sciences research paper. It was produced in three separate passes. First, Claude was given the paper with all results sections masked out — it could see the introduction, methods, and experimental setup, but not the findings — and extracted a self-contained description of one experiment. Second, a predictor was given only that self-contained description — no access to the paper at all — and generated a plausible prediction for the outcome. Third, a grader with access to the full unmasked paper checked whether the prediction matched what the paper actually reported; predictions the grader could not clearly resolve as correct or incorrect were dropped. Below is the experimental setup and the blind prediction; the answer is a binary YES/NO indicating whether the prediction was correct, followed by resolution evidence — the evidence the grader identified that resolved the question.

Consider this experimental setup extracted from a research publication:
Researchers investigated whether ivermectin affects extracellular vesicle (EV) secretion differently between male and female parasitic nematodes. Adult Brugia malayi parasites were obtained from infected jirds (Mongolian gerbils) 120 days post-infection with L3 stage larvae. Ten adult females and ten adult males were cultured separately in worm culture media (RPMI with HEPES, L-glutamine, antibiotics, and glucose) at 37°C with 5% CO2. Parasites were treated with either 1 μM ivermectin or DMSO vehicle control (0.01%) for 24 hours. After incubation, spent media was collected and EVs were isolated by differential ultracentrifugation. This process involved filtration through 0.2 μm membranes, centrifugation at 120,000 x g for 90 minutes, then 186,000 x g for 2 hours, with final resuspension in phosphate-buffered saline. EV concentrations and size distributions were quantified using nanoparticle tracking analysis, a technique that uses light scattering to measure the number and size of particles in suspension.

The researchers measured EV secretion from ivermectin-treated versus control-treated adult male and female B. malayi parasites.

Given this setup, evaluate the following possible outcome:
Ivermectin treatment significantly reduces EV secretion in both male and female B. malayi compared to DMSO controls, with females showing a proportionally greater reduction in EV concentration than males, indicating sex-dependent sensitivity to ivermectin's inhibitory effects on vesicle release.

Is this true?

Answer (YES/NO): NO